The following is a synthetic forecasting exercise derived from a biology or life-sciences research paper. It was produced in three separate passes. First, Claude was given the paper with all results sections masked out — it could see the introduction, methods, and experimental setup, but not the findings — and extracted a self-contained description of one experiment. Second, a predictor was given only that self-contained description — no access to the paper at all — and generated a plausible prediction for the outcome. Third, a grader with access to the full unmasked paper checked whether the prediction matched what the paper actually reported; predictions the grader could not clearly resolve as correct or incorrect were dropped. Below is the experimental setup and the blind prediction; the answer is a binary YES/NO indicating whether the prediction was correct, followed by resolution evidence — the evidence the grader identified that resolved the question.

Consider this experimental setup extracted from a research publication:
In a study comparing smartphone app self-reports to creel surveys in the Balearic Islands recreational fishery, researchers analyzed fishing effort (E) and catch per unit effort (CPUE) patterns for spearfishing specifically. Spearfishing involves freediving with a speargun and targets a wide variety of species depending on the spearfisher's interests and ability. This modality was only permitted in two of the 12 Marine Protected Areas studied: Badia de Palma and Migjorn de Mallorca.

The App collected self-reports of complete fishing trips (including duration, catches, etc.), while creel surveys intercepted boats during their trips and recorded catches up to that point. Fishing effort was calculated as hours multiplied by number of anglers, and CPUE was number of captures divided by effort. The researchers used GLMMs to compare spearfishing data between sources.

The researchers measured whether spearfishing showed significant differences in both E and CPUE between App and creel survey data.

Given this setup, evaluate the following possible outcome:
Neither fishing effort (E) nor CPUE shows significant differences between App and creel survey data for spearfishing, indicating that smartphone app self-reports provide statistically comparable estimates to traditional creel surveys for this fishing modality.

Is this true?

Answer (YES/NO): NO